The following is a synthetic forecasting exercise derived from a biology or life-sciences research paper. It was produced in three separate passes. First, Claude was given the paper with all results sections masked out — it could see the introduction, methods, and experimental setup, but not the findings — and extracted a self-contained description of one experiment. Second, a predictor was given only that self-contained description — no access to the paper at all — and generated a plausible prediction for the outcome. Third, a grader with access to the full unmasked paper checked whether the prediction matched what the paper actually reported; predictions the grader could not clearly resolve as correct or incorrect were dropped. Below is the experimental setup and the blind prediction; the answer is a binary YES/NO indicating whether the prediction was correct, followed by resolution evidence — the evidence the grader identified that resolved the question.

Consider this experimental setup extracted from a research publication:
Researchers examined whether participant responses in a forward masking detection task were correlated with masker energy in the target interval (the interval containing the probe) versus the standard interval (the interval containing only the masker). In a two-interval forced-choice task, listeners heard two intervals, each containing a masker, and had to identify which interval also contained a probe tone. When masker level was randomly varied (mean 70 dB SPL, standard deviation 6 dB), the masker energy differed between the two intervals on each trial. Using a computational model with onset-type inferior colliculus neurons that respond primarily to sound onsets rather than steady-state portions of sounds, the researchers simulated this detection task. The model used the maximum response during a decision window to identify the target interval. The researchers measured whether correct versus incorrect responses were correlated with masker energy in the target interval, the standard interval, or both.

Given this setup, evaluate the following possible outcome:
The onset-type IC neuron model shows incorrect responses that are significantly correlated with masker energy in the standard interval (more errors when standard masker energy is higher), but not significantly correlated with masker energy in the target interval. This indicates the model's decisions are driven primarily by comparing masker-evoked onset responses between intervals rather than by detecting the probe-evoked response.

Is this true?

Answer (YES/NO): NO